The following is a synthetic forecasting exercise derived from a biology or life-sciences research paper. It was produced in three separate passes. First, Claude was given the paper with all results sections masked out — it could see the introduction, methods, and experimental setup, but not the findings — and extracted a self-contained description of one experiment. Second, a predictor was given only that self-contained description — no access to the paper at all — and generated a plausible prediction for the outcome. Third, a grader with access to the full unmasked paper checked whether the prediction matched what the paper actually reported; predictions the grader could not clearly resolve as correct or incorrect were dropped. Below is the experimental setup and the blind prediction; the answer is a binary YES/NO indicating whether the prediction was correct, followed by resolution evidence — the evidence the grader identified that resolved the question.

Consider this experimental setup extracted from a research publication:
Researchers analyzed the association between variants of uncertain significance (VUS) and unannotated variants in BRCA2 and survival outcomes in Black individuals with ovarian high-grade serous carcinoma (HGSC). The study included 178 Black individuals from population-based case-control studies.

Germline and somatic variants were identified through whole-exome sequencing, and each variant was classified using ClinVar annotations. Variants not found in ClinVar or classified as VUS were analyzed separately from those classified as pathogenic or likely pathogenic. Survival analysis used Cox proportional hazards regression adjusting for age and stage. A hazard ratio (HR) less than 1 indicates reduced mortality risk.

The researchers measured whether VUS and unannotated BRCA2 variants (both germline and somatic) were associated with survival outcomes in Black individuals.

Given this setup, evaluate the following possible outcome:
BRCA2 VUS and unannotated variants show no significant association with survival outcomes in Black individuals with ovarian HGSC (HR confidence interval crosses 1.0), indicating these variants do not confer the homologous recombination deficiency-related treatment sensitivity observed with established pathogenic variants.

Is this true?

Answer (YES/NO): NO